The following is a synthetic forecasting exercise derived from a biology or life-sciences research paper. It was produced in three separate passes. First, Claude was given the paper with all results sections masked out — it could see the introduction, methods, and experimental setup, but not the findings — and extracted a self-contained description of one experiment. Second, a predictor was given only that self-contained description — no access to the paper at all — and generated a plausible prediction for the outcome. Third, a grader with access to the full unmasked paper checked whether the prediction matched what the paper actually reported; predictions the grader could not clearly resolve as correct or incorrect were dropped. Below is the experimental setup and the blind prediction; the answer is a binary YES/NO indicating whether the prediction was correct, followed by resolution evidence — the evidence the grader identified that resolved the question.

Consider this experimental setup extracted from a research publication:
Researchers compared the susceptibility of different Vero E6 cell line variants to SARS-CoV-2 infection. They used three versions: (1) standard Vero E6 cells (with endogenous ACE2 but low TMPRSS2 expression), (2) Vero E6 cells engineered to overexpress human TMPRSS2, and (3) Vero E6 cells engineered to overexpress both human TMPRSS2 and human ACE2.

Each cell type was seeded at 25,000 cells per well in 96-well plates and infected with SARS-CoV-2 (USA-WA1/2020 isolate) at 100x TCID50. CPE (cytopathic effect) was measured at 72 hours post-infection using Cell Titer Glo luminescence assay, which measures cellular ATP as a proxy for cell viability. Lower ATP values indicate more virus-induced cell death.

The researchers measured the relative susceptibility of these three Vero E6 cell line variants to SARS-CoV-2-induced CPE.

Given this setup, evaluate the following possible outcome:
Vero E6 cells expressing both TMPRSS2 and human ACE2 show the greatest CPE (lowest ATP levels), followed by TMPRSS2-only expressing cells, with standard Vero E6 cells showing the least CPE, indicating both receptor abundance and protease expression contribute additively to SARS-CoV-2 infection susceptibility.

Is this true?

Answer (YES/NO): YES